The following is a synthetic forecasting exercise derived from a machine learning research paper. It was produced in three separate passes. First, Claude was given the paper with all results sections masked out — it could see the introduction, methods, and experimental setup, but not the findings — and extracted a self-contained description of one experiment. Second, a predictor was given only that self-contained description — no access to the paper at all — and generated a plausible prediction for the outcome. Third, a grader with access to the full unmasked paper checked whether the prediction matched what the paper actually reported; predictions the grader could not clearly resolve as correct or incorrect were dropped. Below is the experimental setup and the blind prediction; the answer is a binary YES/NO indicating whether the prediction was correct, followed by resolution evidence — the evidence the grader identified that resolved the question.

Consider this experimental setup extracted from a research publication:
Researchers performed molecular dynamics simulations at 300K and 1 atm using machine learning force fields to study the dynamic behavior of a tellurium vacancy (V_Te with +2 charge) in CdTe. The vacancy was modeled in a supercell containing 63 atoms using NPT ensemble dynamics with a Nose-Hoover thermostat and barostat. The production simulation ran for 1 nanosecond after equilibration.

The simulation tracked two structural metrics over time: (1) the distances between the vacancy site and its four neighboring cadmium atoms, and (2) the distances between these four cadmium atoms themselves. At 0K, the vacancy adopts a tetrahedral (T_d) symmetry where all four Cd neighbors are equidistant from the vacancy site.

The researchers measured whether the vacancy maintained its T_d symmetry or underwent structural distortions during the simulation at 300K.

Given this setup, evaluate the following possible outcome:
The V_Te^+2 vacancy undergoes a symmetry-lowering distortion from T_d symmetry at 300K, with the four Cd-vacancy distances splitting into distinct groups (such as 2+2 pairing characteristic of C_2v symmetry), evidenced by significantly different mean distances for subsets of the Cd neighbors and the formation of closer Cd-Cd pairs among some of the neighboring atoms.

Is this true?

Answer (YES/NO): NO